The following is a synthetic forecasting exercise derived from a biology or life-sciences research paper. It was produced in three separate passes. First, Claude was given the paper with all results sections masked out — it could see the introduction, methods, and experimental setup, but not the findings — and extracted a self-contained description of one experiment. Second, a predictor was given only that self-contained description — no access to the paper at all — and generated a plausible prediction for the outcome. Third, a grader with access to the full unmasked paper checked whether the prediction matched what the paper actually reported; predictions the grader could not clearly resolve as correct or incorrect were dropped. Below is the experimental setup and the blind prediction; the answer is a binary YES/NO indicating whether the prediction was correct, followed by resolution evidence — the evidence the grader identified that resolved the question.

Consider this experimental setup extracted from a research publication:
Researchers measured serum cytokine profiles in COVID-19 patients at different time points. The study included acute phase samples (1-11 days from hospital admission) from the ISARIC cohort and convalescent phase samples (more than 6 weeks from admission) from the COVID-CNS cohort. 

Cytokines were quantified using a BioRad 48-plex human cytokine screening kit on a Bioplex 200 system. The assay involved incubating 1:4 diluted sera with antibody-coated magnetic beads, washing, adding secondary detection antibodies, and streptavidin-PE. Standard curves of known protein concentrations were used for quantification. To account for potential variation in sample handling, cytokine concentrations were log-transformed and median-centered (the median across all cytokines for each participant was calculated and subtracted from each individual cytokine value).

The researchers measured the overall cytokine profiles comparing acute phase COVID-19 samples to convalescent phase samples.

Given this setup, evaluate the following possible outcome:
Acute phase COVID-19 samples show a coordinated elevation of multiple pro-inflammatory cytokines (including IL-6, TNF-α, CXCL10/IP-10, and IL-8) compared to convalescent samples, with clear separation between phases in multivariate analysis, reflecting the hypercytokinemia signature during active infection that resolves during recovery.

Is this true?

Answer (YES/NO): NO